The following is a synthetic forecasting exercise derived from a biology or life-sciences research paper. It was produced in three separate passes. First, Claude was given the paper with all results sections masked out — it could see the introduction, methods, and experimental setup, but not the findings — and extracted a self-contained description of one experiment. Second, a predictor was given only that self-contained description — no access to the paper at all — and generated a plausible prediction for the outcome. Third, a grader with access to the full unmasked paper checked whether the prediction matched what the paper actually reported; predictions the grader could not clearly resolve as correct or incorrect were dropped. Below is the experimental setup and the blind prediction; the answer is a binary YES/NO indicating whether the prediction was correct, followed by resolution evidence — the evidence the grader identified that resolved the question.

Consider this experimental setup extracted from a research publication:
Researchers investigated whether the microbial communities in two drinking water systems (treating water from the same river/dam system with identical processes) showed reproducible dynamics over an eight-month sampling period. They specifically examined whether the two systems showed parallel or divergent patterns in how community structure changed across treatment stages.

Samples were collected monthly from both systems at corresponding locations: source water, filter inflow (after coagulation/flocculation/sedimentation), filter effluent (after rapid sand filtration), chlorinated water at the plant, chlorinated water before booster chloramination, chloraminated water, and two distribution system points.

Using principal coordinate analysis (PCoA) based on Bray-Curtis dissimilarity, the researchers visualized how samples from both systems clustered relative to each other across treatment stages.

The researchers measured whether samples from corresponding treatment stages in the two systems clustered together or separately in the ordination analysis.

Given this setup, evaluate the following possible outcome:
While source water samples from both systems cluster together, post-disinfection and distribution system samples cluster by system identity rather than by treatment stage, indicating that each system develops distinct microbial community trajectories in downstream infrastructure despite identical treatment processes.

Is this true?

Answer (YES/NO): NO